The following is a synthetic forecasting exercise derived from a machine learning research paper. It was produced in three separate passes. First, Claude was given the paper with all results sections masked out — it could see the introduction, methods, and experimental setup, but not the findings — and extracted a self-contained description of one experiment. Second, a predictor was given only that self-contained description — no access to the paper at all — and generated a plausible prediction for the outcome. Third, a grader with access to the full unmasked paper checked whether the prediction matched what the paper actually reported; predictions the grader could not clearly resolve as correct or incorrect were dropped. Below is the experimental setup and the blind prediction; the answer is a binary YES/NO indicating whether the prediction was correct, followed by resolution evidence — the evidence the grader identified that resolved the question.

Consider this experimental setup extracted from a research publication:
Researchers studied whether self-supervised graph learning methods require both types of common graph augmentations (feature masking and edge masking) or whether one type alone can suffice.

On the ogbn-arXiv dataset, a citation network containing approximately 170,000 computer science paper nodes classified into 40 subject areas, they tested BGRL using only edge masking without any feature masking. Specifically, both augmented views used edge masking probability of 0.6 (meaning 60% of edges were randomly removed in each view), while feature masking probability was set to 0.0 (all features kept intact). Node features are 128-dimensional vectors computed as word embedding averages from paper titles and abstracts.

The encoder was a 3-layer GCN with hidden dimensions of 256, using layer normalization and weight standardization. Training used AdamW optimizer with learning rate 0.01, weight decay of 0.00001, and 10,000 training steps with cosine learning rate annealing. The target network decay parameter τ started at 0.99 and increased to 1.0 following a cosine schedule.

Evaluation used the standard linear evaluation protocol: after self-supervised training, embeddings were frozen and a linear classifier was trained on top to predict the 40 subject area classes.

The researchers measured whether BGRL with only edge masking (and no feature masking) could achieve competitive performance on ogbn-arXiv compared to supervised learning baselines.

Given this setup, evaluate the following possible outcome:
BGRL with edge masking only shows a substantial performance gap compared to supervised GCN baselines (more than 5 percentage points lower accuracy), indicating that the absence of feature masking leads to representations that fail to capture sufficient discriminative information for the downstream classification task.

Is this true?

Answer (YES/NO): NO